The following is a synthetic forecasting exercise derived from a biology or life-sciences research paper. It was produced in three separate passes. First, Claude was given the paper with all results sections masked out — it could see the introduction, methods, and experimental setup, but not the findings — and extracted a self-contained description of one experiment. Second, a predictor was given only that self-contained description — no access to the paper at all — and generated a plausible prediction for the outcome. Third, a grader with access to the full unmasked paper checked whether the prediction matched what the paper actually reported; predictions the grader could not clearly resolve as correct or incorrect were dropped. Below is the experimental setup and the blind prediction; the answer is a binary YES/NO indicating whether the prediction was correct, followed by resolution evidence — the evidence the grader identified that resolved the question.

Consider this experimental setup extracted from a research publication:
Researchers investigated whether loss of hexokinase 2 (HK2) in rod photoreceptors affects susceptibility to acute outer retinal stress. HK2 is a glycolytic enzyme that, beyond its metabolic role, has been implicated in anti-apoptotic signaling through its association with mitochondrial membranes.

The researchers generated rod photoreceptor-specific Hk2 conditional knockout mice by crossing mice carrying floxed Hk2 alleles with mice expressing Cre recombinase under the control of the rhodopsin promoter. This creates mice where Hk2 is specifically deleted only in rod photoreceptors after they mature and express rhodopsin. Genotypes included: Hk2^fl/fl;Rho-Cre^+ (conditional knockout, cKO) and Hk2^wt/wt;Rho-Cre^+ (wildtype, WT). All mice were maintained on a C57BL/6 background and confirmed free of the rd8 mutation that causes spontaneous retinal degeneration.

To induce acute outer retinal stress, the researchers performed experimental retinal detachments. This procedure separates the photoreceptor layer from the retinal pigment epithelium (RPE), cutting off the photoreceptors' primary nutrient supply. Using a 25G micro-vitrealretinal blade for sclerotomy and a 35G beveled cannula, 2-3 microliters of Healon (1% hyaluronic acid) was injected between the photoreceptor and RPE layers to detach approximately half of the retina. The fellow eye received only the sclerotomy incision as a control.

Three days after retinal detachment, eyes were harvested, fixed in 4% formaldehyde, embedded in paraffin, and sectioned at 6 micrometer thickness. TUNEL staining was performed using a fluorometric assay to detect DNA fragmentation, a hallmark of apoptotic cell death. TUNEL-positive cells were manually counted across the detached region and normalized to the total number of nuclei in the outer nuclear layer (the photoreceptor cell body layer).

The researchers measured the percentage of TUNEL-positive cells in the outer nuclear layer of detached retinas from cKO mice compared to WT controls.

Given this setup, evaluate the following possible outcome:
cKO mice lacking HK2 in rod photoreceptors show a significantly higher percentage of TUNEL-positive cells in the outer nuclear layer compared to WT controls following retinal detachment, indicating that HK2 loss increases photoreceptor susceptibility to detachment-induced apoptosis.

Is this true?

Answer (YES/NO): YES